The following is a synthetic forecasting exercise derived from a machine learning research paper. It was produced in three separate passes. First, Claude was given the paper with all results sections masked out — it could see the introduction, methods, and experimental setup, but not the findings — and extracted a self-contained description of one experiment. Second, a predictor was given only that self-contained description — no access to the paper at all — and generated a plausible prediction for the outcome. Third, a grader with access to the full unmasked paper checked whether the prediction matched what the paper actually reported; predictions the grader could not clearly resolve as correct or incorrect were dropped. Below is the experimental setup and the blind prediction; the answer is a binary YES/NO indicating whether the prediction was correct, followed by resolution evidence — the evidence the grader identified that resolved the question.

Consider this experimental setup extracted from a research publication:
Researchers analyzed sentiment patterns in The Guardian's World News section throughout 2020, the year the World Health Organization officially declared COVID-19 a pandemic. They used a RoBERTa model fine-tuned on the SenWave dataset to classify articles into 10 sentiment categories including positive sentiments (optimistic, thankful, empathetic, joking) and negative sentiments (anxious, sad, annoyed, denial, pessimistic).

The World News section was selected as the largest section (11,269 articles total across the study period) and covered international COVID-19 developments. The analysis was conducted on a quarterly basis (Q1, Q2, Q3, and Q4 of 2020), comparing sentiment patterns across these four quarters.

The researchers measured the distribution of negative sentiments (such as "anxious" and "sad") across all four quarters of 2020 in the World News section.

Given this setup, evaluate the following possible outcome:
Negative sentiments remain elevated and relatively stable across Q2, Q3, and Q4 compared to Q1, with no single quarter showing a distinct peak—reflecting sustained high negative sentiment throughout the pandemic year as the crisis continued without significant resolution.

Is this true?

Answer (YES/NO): NO